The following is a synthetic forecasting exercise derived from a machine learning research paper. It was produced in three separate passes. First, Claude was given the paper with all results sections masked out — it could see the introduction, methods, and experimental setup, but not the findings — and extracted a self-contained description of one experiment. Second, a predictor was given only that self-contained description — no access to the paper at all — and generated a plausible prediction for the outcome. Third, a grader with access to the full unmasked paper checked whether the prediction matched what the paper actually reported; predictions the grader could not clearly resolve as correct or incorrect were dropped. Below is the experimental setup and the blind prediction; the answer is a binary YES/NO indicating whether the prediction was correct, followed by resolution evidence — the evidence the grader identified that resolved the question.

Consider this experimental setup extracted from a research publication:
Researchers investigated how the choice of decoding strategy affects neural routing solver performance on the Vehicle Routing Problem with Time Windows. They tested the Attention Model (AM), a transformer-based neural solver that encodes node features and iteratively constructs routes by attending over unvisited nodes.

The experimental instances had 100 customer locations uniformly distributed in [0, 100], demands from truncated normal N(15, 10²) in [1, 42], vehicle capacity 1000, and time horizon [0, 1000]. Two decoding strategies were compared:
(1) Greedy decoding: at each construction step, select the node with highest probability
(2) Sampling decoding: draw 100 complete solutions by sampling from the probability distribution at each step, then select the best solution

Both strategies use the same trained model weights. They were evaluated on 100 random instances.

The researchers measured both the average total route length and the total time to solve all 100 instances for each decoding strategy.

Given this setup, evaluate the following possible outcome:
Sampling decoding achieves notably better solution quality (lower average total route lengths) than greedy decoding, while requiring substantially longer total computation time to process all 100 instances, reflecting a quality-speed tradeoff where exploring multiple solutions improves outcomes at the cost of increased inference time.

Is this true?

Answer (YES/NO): NO